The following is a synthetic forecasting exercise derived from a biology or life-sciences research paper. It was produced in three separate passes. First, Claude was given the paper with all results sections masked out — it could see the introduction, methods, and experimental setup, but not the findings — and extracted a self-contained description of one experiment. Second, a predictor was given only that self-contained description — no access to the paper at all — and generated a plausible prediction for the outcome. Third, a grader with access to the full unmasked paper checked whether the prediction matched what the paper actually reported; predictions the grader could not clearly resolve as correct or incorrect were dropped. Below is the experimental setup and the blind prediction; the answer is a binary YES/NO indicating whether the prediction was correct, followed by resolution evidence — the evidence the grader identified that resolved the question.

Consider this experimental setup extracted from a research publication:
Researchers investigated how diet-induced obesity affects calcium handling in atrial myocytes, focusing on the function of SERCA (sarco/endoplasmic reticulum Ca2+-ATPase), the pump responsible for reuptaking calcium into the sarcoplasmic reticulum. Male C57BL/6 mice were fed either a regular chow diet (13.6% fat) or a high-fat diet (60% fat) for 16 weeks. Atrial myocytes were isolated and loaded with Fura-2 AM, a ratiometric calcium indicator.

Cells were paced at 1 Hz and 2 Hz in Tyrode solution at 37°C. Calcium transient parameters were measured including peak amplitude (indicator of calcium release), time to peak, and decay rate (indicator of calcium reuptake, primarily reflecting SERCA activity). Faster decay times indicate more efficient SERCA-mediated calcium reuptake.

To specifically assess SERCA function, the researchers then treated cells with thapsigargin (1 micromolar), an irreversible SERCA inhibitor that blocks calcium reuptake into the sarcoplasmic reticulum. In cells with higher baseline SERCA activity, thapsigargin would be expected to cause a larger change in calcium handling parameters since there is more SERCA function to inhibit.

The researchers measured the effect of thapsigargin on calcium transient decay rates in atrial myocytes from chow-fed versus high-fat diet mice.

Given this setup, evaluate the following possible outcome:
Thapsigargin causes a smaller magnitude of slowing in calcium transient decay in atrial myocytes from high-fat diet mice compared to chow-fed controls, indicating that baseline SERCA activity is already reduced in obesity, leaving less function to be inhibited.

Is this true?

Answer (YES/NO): NO